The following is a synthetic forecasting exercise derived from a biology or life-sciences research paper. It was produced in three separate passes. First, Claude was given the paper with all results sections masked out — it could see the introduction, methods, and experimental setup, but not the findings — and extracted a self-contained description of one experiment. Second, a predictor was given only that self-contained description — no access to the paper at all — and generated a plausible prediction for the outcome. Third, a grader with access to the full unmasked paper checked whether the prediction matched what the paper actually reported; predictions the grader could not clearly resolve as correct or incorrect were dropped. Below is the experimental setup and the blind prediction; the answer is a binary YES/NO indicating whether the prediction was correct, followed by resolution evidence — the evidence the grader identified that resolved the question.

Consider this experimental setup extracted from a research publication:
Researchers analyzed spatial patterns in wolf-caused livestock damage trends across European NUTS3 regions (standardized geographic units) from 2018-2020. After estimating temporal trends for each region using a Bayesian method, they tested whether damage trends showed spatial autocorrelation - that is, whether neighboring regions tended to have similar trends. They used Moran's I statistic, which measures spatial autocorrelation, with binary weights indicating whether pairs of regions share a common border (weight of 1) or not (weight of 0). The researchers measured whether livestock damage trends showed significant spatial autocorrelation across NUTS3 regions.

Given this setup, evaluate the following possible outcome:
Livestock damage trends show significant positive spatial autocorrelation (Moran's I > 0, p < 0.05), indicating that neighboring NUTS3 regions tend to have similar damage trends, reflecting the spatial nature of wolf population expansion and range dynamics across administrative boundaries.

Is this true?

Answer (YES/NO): YES